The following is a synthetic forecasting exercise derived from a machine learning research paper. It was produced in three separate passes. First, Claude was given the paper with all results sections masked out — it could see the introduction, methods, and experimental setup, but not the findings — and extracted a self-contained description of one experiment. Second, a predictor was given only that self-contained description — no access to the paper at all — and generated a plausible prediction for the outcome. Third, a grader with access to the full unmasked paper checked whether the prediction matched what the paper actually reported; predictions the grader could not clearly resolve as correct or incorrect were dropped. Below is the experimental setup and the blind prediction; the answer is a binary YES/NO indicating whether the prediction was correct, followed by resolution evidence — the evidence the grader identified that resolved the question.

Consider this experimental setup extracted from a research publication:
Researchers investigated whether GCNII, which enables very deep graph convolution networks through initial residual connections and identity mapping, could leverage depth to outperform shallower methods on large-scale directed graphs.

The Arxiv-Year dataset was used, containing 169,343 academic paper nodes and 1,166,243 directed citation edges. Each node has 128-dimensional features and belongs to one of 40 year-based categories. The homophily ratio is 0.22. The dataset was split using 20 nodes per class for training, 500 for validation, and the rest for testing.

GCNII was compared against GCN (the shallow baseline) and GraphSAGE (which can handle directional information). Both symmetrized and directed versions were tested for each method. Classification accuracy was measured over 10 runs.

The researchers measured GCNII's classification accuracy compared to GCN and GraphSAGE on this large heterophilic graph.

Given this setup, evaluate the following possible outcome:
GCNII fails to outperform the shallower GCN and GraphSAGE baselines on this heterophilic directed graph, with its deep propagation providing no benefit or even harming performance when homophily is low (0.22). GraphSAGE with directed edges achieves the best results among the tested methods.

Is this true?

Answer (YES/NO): NO